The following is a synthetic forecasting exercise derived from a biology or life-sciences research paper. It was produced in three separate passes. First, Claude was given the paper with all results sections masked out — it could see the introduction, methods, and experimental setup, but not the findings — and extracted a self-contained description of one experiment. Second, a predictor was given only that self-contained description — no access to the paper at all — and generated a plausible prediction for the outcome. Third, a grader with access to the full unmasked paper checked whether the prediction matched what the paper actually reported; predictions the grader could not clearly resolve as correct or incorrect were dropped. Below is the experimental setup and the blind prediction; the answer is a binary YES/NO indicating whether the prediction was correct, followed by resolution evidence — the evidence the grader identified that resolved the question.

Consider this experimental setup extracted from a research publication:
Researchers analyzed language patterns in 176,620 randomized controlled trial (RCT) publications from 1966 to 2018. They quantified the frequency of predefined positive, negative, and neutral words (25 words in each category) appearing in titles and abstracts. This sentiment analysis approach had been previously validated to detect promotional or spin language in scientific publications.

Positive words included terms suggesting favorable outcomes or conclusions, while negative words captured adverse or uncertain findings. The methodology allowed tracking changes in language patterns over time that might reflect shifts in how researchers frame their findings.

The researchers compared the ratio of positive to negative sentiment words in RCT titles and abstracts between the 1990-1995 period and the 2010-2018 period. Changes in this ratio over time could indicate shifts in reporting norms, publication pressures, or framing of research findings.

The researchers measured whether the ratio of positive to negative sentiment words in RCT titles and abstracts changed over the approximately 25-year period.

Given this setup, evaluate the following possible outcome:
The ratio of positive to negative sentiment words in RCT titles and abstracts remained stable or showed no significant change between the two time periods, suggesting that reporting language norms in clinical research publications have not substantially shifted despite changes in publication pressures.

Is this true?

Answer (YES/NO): NO